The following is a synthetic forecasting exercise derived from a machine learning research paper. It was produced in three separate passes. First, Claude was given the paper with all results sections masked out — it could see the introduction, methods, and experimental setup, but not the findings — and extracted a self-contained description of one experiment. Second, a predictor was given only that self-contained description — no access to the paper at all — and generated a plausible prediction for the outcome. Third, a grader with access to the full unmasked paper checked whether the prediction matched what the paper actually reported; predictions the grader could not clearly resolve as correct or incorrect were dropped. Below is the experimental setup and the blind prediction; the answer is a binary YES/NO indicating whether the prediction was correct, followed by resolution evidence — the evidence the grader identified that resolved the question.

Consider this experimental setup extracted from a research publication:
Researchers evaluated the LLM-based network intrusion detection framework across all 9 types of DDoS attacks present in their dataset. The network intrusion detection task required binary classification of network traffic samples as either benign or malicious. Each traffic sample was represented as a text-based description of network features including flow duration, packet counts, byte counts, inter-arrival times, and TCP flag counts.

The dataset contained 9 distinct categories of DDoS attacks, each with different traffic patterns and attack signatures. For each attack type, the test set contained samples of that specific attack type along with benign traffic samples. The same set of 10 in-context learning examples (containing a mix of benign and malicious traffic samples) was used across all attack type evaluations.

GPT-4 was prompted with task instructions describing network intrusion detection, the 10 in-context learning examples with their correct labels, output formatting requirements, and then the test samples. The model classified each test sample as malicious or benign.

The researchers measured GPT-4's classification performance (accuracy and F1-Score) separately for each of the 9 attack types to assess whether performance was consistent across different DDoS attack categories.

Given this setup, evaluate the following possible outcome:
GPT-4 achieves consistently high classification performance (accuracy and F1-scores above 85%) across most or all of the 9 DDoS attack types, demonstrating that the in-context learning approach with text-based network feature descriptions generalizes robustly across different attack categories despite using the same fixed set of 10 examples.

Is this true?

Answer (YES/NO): YES